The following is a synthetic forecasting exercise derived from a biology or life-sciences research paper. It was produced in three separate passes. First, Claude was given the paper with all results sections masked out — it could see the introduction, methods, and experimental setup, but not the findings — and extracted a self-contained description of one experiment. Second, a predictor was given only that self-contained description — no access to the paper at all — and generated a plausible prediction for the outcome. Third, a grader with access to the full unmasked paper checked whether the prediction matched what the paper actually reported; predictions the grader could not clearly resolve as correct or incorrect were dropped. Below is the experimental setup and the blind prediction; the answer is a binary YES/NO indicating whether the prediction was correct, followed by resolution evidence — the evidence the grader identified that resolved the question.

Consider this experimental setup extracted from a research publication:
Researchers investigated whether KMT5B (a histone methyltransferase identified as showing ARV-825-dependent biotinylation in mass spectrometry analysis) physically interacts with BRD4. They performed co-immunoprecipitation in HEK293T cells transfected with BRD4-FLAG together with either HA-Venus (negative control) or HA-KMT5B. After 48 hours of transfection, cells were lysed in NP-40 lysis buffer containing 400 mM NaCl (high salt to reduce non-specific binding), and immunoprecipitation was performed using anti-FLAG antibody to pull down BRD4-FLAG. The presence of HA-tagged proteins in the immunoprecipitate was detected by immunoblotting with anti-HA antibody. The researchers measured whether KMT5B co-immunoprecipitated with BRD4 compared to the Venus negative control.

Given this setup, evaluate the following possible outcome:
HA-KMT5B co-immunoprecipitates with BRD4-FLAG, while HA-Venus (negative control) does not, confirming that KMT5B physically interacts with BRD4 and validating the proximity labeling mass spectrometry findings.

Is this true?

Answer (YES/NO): YES